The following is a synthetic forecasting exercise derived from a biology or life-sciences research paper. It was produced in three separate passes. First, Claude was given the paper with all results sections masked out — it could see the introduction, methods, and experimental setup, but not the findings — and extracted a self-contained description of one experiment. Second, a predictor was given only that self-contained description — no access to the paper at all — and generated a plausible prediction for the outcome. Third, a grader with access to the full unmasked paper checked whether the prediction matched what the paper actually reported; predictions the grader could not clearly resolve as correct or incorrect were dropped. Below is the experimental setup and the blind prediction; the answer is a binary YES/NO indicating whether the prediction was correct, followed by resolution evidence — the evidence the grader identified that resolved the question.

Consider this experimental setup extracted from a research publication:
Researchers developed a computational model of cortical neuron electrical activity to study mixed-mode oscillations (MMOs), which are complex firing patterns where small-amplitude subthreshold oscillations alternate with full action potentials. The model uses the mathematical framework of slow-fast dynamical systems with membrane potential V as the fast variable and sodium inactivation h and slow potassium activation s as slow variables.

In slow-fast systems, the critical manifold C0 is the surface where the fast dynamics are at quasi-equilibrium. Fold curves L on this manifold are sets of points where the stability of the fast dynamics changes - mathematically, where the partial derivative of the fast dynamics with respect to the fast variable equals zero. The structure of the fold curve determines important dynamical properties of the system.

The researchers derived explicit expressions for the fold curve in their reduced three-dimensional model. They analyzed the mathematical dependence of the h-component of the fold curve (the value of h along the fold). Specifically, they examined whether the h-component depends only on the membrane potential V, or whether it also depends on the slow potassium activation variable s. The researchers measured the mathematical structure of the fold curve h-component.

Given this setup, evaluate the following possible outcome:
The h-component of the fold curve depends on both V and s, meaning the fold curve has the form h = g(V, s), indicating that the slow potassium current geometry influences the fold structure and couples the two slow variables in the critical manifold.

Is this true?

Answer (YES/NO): NO